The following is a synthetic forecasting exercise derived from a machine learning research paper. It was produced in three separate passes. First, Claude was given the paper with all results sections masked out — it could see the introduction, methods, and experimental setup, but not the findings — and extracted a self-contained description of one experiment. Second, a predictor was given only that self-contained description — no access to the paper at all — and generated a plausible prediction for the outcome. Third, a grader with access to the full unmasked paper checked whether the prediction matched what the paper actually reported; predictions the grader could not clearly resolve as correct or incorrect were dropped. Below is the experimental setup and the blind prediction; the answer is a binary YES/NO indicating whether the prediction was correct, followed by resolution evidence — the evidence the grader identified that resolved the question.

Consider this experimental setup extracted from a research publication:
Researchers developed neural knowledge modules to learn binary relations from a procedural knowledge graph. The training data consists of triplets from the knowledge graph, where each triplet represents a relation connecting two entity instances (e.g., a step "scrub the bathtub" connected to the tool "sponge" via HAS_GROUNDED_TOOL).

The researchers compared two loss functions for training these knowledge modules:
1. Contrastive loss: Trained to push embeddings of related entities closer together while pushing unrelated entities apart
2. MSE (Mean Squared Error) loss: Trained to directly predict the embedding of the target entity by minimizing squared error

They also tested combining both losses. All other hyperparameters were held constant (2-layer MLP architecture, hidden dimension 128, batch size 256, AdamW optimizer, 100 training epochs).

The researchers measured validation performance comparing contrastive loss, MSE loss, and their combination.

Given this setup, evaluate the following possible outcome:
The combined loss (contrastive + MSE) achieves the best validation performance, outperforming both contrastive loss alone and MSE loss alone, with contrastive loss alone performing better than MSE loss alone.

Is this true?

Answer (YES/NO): NO